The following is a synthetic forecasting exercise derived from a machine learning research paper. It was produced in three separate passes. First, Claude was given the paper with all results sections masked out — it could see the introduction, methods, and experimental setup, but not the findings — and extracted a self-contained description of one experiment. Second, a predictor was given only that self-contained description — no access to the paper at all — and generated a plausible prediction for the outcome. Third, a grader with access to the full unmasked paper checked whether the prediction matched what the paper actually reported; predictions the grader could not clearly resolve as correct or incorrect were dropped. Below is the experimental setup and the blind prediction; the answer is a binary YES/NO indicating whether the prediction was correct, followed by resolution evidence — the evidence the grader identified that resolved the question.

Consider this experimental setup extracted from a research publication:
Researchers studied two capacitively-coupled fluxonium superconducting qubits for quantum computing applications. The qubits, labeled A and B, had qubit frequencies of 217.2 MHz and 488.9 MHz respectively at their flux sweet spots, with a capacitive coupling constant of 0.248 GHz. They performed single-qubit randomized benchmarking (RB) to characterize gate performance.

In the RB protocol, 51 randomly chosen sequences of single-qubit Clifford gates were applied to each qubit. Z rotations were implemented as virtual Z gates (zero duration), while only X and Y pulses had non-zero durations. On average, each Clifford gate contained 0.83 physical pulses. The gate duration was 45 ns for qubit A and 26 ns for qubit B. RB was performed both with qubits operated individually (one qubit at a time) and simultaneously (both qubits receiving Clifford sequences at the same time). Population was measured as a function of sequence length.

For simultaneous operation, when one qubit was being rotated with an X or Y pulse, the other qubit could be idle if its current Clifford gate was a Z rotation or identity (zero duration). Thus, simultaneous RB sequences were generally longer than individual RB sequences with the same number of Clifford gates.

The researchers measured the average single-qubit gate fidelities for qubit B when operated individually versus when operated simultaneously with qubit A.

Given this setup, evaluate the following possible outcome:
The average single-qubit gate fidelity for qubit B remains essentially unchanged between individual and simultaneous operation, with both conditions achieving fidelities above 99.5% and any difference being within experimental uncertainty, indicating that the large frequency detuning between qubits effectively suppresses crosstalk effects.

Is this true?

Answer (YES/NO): NO